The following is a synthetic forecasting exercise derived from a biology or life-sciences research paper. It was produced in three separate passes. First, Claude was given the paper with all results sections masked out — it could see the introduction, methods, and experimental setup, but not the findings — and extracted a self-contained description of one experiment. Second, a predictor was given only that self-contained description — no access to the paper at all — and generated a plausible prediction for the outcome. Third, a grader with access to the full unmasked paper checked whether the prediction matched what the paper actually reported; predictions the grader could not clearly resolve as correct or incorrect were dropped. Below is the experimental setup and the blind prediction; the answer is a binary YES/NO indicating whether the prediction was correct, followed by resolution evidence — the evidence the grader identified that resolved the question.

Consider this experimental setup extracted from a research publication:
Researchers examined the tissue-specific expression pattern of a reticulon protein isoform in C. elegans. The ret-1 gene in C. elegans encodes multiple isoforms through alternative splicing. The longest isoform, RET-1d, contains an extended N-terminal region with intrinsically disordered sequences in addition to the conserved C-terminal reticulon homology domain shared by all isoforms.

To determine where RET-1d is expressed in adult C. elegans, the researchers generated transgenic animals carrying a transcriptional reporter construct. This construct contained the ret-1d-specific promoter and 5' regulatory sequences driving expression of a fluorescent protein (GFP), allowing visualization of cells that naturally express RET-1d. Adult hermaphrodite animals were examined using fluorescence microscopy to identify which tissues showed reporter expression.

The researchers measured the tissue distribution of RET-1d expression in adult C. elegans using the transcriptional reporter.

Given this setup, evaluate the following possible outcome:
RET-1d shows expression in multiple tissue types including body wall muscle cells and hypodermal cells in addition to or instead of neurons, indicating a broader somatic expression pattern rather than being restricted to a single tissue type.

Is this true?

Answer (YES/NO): YES